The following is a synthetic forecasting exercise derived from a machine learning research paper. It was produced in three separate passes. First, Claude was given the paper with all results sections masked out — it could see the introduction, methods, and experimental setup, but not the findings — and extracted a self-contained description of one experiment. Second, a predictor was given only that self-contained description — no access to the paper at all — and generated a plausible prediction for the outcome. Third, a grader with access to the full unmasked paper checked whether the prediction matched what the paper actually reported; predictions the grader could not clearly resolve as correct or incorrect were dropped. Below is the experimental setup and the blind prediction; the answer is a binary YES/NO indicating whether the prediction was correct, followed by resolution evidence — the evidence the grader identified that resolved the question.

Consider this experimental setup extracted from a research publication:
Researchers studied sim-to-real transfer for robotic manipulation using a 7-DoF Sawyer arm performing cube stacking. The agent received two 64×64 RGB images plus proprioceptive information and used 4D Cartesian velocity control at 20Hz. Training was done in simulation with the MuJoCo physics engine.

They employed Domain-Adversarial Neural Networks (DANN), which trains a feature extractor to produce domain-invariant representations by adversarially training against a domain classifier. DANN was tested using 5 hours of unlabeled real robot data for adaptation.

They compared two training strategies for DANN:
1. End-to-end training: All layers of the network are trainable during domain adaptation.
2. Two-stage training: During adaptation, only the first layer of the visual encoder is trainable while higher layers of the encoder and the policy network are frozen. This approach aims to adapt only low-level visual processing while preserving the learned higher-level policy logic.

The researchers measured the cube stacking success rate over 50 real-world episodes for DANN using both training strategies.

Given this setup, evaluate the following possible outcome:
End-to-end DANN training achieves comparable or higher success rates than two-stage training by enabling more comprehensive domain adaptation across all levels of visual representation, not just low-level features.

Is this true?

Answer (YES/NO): YES